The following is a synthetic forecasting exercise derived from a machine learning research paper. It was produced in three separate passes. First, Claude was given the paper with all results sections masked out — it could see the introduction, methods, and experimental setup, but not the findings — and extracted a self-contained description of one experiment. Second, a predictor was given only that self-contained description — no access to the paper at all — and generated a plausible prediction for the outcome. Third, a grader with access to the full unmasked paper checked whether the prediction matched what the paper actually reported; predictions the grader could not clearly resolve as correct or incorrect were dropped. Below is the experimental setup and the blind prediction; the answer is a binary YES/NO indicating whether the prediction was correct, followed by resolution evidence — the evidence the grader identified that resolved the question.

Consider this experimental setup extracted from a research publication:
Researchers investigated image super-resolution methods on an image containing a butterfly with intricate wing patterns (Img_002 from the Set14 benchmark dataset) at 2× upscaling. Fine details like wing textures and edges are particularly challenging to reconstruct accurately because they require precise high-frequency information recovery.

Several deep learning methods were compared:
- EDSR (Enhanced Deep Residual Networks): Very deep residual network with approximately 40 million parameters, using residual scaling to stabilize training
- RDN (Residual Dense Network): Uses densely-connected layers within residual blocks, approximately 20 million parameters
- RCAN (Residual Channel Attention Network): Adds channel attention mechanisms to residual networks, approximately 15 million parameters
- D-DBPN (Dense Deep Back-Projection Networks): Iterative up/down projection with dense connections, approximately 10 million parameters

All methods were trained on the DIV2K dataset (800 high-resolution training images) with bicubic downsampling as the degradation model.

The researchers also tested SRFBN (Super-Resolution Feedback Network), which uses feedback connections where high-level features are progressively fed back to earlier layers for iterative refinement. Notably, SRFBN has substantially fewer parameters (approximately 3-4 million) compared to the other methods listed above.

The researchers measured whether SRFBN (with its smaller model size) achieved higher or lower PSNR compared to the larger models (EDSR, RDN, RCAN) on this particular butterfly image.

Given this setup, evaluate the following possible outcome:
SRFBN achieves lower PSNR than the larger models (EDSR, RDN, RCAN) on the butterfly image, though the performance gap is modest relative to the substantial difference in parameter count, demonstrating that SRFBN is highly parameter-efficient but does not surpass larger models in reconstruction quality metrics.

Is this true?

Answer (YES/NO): NO